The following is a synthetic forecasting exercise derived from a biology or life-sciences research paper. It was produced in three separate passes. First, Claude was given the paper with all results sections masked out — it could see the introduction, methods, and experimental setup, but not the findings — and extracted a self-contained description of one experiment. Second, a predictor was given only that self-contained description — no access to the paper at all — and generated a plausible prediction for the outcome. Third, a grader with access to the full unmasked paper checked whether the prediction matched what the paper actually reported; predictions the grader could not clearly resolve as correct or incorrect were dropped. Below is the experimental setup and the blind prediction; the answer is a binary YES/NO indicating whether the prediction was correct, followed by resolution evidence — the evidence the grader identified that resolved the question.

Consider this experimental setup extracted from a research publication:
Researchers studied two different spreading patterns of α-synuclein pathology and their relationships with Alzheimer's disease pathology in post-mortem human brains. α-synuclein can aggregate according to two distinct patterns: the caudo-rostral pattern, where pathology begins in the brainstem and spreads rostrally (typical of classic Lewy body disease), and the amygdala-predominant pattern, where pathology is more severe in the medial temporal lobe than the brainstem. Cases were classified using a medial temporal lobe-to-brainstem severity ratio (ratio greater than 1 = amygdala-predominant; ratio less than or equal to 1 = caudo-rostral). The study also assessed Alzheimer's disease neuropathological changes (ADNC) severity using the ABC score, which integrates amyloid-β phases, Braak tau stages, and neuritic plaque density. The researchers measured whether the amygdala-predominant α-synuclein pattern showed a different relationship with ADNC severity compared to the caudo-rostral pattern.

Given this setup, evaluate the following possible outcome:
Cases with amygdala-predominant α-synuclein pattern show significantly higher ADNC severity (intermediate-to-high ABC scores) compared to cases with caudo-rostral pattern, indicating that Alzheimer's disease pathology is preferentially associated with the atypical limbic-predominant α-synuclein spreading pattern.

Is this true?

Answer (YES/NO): YES